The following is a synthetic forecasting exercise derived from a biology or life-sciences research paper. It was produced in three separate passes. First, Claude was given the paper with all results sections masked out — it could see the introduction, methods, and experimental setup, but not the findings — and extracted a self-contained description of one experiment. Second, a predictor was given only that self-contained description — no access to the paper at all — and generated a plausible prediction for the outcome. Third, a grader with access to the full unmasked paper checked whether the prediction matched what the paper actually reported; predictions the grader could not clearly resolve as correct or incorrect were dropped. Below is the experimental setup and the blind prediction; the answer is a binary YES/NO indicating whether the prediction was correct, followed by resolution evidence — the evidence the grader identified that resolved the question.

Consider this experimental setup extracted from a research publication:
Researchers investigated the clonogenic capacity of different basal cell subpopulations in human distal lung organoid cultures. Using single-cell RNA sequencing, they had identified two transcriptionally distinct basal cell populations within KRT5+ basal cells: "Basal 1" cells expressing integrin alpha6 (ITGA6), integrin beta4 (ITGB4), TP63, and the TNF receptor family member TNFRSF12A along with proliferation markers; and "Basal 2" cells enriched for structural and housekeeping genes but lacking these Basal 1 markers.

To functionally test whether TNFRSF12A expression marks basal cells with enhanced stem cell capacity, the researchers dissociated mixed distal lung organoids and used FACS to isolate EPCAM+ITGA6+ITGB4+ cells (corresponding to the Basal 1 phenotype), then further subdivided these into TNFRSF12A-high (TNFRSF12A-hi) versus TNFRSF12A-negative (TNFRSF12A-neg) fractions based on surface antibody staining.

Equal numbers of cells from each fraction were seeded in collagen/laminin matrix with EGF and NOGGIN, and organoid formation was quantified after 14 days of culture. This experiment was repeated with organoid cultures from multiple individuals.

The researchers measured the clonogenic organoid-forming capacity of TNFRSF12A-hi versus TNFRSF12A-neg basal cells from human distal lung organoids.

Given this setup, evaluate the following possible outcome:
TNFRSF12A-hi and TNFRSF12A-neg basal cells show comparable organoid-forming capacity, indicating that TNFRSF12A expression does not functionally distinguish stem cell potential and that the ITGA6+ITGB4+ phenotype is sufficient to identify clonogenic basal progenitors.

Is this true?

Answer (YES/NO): NO